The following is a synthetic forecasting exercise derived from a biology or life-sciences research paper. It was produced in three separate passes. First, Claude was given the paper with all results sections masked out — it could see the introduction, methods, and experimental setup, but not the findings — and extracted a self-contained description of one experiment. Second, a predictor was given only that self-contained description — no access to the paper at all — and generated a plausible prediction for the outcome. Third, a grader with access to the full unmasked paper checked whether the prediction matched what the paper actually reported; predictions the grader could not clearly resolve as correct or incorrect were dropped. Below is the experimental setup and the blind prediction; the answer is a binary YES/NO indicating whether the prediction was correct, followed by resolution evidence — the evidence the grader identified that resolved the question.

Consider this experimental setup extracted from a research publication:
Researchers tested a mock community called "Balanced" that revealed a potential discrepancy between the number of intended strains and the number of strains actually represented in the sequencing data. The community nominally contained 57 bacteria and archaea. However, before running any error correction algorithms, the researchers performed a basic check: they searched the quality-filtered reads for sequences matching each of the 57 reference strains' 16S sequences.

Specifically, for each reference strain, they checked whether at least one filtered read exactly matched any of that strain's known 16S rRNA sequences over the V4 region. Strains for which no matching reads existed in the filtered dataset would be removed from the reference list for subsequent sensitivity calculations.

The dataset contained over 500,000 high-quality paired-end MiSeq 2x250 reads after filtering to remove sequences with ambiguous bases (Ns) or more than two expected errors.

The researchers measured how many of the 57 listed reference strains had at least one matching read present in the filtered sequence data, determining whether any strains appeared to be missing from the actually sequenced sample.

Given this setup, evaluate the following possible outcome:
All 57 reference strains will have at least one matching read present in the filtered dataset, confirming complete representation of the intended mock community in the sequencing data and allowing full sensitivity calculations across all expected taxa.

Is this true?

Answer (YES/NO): NO